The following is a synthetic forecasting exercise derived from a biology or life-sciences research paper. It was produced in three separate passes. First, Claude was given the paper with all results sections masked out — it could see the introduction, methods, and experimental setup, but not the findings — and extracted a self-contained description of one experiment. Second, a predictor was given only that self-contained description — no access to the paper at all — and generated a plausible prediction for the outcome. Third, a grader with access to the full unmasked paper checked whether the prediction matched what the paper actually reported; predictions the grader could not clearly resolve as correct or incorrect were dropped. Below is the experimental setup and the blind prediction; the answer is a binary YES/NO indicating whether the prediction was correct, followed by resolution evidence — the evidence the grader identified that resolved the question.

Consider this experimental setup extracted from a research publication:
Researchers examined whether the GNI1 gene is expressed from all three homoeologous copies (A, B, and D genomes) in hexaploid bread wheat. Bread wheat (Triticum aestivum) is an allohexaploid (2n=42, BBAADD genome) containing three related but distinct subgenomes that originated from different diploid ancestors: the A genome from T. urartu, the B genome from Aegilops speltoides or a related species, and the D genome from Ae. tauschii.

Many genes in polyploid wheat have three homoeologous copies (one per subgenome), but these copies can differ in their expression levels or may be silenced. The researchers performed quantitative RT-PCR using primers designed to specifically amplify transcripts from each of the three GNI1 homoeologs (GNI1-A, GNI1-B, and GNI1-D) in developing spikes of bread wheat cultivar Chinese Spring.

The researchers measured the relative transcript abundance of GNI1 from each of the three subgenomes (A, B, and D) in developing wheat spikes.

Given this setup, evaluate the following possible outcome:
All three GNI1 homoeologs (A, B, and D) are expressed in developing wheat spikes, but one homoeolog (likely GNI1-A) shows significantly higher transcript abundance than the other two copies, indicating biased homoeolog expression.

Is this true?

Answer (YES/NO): NO